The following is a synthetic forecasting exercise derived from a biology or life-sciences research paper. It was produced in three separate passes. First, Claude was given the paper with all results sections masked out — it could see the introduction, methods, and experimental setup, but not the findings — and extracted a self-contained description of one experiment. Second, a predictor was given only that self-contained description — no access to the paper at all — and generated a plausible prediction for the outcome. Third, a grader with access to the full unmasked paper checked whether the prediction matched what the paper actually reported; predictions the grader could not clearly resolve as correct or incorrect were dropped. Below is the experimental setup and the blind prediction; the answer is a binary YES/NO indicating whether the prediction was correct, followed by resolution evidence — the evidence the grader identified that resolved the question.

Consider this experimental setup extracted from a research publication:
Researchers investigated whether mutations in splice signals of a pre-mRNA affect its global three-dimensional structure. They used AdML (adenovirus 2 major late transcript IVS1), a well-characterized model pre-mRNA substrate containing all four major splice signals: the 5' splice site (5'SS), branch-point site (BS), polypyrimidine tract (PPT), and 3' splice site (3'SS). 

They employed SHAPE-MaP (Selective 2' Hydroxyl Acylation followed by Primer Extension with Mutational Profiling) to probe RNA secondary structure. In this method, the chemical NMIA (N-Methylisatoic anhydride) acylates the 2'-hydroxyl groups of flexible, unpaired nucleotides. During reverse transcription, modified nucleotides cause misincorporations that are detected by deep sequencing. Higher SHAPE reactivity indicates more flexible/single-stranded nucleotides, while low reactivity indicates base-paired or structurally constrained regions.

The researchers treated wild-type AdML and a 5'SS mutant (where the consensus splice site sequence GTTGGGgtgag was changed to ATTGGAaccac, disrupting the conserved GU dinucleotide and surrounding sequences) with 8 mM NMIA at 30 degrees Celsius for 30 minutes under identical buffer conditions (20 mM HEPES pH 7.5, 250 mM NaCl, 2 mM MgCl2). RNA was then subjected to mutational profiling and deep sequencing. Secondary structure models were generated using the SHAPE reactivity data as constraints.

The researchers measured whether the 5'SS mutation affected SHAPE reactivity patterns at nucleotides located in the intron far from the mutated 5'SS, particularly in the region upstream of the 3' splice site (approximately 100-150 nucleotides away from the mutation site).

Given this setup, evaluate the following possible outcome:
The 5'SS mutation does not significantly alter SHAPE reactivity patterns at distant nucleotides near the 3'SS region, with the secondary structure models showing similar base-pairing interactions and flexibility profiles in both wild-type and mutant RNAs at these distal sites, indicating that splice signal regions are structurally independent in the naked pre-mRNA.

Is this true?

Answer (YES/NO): NO